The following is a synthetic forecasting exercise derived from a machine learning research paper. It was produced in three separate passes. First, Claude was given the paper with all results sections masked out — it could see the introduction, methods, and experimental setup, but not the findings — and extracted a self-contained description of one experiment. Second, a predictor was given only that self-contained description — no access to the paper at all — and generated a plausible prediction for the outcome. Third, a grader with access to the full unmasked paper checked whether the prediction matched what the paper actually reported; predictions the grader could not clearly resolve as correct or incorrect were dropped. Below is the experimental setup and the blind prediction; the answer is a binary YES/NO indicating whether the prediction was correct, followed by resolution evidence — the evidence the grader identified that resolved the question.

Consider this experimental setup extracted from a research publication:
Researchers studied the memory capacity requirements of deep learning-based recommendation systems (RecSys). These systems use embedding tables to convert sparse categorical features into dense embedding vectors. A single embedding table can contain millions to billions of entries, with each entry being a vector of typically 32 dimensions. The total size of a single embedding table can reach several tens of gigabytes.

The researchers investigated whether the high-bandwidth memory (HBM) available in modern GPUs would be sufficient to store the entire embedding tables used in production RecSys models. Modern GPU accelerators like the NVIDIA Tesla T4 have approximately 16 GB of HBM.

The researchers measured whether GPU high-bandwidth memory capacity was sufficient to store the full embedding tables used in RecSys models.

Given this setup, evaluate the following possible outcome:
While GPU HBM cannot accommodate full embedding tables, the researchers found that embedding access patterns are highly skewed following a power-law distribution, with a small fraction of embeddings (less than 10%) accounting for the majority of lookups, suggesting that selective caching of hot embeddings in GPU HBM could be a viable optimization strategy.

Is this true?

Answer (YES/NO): YES